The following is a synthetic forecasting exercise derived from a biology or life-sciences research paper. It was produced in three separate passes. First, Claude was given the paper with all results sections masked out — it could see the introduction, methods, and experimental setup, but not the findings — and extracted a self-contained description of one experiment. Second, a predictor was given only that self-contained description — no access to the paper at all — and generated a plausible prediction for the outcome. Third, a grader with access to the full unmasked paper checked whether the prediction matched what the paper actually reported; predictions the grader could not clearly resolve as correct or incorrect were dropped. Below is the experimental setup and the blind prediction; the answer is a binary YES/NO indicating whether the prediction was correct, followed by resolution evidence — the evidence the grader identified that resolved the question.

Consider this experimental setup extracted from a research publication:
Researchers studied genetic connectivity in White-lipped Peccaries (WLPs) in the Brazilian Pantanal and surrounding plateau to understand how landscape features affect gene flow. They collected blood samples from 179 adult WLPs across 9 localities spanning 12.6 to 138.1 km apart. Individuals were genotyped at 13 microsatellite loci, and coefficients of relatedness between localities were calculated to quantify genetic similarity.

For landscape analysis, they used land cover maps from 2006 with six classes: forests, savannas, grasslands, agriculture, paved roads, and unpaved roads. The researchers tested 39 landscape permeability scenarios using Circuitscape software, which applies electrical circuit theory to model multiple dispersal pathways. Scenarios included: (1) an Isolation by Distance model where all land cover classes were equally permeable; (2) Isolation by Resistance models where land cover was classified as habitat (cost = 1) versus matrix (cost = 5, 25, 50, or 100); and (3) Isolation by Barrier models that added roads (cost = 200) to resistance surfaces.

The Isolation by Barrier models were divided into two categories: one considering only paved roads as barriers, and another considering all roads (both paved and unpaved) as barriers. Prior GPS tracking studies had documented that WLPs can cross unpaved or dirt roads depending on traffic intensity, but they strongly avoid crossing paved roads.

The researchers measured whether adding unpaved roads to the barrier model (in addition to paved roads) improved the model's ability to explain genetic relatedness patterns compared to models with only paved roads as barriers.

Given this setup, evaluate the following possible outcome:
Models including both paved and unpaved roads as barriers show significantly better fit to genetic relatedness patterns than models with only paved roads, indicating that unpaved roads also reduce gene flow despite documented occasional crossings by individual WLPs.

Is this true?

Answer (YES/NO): YES